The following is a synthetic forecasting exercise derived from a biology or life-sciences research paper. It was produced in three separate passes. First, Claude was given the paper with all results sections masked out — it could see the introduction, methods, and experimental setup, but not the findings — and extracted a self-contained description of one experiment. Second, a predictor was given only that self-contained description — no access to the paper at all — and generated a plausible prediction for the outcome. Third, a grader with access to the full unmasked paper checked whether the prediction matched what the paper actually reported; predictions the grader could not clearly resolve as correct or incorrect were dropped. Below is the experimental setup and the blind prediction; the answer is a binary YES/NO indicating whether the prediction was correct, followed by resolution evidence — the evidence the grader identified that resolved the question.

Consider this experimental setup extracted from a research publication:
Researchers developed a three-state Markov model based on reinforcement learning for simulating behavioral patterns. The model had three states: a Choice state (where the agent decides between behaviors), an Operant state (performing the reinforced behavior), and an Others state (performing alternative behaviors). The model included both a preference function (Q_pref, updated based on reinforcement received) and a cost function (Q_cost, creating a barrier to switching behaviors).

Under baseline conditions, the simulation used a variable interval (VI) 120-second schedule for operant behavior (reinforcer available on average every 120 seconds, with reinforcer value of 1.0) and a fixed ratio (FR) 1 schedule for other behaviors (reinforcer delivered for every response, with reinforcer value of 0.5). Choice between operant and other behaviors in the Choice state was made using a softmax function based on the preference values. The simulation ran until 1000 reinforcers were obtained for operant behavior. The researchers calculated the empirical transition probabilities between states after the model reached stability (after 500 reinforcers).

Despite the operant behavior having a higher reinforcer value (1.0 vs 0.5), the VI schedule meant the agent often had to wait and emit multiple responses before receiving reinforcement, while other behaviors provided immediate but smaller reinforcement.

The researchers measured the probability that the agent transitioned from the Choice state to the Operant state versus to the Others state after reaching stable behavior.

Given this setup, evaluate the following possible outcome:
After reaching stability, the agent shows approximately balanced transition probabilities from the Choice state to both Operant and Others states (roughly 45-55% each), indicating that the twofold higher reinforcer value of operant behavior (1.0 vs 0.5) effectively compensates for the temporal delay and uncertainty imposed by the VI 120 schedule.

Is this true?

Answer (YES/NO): NO